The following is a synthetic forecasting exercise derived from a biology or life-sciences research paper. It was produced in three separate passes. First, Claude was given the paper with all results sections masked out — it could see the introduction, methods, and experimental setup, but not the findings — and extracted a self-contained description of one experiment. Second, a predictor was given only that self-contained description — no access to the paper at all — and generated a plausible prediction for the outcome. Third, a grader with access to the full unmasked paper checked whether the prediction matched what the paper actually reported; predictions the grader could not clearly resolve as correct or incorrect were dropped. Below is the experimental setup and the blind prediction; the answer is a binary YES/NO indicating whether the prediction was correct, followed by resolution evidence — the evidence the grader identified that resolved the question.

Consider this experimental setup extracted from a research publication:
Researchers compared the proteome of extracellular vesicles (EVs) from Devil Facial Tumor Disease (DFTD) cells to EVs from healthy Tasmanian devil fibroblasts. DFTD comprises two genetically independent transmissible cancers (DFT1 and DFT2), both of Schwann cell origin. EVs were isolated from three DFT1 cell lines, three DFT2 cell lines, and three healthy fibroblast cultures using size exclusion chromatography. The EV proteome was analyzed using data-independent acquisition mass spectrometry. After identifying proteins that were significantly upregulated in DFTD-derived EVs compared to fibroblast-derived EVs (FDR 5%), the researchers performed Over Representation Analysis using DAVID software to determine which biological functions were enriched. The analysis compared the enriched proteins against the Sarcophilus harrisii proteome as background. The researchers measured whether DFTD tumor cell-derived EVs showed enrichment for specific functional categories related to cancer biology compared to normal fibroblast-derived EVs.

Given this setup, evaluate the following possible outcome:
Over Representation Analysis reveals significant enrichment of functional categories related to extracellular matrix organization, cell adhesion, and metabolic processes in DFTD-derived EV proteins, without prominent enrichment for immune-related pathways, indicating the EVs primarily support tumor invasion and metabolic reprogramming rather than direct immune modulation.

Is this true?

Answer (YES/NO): NO